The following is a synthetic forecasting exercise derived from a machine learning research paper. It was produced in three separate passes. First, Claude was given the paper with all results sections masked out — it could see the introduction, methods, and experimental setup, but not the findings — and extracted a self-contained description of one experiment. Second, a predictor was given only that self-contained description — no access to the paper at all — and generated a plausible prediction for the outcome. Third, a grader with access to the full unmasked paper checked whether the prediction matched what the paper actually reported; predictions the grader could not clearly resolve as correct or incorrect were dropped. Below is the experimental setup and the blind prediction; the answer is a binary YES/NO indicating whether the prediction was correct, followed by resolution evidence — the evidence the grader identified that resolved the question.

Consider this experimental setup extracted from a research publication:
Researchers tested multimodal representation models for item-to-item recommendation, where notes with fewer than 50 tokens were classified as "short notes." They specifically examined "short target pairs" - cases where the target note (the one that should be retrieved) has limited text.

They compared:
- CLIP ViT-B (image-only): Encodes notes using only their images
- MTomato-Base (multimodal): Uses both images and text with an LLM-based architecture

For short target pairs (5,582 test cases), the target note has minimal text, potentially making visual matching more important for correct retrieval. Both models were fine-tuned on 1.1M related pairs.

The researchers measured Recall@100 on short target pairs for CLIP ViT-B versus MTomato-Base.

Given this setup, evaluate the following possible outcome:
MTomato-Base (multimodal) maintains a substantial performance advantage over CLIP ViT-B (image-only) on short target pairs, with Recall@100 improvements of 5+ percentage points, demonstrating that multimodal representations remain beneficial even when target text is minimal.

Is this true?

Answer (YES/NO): YES